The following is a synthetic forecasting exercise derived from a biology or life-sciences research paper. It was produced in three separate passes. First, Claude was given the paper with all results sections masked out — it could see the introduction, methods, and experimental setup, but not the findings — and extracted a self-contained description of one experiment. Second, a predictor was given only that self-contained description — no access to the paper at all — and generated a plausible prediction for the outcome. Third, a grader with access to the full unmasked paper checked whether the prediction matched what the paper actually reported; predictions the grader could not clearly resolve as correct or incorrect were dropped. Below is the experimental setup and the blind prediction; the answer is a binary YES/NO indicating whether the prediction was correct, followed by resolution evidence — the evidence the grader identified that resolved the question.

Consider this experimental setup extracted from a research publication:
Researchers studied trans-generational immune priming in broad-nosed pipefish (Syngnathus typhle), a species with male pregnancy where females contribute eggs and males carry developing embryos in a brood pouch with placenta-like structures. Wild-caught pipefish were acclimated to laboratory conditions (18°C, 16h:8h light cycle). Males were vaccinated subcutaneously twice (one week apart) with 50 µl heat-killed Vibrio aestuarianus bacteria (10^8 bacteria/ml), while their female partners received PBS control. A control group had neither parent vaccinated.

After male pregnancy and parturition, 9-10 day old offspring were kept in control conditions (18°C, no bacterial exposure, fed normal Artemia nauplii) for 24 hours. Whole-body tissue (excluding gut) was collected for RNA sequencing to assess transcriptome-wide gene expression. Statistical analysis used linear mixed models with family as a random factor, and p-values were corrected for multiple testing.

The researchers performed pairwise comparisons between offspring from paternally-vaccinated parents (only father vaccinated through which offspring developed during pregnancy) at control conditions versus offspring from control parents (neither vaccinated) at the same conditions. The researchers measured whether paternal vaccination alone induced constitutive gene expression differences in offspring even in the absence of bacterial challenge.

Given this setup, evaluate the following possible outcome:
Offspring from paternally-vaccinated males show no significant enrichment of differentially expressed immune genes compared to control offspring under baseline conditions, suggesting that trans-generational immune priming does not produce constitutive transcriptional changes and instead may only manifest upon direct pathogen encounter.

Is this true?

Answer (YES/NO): YES